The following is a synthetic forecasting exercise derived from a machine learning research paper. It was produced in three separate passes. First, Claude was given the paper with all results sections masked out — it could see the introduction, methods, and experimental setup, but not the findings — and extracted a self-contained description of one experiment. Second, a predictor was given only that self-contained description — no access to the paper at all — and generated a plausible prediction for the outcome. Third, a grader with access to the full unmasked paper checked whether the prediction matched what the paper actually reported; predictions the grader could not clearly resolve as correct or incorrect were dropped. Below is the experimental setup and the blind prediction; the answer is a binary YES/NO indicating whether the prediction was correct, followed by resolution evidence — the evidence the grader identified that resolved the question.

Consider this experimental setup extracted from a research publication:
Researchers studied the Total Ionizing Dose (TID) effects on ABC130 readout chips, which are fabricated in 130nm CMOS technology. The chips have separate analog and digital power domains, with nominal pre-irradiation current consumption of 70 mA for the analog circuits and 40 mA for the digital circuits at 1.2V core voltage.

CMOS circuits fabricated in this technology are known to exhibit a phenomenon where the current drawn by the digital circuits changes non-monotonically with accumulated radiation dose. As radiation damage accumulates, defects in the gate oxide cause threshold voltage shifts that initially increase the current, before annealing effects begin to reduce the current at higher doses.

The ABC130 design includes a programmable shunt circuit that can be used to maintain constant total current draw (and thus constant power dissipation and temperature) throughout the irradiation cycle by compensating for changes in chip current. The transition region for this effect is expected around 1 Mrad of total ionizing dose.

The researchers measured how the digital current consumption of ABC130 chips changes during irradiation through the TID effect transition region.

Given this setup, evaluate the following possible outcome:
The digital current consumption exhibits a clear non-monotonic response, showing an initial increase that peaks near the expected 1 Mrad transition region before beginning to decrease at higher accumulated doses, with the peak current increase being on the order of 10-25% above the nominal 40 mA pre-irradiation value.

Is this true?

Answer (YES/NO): NO